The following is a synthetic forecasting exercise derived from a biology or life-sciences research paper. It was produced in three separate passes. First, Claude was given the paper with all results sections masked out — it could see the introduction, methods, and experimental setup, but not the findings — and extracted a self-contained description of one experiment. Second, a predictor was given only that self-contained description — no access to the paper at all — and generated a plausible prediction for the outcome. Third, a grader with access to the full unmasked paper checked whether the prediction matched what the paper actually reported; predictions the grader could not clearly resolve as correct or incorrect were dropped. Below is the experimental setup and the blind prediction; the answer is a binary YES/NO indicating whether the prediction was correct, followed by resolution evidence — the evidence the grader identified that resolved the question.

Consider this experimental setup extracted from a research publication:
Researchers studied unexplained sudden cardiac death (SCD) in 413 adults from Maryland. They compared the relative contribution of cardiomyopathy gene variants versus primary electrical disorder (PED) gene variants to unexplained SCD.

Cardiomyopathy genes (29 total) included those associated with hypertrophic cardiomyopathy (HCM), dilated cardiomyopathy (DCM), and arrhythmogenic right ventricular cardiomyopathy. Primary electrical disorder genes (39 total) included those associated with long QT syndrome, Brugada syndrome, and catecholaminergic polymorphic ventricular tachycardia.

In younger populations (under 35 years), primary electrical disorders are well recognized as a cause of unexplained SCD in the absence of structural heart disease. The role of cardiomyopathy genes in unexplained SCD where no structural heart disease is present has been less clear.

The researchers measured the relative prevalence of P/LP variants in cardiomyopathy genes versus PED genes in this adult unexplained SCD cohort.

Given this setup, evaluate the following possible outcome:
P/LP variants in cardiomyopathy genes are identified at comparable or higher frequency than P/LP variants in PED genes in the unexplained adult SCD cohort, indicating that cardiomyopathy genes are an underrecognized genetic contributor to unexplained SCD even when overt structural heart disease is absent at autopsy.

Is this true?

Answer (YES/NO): YES